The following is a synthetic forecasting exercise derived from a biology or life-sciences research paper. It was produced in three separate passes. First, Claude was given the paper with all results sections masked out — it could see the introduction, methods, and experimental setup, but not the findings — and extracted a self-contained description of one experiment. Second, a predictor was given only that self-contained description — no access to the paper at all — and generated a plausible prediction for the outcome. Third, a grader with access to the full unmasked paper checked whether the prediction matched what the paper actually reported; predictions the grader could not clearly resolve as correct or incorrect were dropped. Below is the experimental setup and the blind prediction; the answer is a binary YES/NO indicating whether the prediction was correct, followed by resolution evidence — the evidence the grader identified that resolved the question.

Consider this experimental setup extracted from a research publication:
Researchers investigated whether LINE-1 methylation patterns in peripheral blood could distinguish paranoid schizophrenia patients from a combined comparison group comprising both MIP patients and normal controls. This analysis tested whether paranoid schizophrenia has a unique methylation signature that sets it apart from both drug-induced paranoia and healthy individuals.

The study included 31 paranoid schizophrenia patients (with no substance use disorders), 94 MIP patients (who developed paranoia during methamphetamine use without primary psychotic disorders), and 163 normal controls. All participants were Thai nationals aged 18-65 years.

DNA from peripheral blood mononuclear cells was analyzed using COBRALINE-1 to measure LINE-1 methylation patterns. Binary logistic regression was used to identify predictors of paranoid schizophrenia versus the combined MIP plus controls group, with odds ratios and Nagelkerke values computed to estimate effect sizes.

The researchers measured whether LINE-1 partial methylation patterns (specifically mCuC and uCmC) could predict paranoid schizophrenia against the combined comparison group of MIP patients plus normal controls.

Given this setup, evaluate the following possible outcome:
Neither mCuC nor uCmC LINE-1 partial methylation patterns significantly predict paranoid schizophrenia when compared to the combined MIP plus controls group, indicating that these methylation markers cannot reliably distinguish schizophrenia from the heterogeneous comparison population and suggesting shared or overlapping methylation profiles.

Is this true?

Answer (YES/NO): NO